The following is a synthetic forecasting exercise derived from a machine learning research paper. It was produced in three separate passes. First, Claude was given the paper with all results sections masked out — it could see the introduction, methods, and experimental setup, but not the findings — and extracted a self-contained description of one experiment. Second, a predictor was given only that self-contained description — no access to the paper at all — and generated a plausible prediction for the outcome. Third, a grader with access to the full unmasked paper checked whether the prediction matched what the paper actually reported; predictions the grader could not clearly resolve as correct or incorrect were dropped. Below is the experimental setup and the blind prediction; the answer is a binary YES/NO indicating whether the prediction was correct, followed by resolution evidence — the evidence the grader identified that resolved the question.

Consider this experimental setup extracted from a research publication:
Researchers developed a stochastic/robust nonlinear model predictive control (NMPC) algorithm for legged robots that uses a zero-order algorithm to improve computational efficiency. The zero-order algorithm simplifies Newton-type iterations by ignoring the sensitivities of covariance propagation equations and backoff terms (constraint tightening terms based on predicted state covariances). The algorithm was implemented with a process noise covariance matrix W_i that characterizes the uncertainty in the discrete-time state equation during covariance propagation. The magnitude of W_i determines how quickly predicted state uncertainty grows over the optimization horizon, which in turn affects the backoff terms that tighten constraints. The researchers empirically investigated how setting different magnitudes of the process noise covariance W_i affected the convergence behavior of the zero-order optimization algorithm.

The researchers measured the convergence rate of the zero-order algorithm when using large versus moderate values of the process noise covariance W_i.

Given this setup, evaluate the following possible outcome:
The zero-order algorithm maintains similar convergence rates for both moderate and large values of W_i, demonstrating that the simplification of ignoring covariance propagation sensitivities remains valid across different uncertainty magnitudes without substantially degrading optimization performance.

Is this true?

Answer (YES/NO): NO